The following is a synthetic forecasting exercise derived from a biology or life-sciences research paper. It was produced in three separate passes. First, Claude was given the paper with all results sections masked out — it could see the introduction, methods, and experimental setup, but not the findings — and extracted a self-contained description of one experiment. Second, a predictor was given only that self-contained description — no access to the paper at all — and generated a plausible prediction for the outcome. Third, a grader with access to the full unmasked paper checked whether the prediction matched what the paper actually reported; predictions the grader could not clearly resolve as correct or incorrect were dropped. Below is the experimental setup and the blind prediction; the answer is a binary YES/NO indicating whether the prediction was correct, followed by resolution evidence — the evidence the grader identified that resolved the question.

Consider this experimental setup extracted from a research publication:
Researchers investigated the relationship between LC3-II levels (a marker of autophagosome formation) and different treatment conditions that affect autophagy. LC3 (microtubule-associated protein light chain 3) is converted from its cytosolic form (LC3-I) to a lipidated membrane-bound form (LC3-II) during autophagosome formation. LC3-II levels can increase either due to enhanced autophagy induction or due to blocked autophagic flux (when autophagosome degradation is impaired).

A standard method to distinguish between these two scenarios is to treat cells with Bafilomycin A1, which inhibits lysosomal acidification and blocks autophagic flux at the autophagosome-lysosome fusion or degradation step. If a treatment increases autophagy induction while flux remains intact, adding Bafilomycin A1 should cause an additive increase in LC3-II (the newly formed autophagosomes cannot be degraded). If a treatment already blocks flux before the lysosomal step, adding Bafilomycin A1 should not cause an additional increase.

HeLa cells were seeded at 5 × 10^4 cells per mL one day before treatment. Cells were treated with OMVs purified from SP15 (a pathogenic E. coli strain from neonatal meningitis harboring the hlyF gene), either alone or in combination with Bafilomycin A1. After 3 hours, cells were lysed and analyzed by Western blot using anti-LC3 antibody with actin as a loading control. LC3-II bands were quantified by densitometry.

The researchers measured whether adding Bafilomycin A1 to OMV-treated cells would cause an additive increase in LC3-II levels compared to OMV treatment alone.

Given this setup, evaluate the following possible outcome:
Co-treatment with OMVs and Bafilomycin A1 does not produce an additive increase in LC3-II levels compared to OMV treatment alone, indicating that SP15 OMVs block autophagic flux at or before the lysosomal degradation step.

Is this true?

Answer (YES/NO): YES